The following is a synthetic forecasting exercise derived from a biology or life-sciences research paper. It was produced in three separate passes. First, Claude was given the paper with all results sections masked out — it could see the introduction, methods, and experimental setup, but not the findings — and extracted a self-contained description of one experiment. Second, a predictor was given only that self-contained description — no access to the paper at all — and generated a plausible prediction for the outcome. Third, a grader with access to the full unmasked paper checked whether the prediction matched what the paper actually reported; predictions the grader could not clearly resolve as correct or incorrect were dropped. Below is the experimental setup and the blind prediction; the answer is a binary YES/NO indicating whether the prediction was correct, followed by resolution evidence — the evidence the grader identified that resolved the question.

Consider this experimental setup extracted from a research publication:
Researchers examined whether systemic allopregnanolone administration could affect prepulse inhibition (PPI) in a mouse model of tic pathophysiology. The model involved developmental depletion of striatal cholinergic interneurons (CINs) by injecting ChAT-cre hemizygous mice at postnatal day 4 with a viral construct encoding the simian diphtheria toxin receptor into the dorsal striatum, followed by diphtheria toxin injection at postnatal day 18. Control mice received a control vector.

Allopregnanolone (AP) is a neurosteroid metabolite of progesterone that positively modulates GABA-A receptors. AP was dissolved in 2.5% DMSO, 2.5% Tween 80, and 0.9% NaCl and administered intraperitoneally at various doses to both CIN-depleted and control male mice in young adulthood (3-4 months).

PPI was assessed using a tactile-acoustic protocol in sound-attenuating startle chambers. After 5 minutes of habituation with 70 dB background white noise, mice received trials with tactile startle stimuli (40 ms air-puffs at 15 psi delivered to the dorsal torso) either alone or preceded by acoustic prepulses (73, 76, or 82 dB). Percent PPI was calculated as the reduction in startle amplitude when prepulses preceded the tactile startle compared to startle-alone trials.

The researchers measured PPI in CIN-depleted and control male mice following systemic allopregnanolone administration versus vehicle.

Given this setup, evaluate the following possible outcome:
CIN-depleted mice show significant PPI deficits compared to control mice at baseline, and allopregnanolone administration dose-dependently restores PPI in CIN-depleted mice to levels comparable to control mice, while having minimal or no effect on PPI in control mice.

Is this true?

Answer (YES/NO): NO